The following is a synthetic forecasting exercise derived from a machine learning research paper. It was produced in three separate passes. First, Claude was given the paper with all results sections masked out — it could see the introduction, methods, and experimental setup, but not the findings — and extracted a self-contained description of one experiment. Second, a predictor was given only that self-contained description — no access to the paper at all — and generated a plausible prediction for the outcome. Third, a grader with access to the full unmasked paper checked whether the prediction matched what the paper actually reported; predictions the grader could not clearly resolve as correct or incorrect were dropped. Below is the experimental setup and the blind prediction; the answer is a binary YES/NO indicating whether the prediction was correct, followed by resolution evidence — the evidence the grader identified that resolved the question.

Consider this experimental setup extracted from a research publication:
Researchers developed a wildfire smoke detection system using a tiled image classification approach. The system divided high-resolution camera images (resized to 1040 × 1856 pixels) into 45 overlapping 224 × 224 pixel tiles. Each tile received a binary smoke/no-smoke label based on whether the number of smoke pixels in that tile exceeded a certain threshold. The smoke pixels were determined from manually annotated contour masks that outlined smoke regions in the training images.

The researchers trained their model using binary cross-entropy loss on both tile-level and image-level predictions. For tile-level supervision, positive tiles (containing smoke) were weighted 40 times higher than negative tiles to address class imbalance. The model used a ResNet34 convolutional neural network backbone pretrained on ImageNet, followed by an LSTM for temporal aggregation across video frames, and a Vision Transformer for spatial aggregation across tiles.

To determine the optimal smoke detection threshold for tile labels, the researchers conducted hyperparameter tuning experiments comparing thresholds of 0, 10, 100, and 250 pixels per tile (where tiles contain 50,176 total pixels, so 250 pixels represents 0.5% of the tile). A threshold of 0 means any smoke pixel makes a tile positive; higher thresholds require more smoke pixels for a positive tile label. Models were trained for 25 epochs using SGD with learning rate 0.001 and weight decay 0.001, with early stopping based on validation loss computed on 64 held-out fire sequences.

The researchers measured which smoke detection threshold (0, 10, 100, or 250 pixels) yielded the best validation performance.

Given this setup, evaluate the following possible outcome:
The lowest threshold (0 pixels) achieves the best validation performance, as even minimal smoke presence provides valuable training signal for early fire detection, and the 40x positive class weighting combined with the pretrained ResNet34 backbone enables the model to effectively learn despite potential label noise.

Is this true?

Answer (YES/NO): NO